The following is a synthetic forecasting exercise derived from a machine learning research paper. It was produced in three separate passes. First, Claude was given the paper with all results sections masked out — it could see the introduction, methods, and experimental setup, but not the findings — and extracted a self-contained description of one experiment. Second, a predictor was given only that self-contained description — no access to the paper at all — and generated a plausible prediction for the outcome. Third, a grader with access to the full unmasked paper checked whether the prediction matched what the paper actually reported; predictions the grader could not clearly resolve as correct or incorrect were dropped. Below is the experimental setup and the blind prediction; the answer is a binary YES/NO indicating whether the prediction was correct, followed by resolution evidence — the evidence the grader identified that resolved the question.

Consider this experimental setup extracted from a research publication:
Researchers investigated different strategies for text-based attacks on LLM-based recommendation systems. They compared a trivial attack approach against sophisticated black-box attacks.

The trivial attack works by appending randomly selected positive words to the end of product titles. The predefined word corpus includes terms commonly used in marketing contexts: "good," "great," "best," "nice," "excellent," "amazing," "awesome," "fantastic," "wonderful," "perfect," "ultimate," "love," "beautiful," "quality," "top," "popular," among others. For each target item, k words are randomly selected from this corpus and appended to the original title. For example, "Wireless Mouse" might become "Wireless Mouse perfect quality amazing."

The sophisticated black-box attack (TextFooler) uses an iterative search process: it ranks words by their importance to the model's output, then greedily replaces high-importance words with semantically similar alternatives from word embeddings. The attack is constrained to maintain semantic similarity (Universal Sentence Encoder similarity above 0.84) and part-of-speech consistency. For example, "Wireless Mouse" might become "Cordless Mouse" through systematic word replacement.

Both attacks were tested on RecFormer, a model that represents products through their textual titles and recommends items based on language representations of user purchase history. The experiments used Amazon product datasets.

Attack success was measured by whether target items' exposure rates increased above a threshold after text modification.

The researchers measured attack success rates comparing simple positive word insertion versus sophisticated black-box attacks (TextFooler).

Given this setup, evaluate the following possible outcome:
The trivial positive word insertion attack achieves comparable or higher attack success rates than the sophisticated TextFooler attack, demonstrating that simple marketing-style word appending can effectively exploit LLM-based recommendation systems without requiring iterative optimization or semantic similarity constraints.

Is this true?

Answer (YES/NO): NO